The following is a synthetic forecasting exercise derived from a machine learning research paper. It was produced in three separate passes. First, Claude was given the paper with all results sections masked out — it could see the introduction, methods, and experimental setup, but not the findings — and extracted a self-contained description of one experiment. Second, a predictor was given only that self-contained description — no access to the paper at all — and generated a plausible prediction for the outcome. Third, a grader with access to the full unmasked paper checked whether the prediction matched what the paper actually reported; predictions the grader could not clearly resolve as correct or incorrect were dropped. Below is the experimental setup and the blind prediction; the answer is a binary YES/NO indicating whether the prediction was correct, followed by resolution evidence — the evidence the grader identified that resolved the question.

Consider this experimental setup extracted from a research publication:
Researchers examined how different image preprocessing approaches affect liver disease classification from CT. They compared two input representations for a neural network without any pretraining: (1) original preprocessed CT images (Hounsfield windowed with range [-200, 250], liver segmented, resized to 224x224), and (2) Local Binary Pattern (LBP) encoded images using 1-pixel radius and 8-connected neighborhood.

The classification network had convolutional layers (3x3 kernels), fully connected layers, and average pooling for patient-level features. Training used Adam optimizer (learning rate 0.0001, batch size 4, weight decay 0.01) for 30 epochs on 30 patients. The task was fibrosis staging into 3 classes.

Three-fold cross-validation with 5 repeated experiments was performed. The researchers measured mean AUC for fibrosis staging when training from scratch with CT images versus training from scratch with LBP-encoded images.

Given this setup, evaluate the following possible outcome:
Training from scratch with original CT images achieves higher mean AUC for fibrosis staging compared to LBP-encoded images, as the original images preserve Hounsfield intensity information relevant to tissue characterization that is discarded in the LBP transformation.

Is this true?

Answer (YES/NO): NO